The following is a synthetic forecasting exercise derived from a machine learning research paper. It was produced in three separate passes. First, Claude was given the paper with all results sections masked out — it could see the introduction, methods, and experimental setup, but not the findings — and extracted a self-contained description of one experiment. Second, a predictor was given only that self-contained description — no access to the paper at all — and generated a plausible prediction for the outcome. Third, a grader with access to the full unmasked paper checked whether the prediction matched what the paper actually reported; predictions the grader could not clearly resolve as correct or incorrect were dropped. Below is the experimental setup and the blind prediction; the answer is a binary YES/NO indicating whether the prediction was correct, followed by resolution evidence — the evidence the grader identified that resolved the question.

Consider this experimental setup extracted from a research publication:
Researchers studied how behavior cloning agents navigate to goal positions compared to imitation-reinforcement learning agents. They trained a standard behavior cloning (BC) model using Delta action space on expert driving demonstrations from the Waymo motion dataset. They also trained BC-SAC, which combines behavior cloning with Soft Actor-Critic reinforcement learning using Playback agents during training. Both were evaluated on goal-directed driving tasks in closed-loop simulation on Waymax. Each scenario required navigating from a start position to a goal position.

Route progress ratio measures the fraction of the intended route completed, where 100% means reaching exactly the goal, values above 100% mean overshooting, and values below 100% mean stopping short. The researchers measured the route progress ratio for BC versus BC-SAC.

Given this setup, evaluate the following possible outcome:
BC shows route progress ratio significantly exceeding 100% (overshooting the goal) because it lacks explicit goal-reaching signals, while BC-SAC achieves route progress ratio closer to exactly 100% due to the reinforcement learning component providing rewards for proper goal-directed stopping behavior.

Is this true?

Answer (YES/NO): NO